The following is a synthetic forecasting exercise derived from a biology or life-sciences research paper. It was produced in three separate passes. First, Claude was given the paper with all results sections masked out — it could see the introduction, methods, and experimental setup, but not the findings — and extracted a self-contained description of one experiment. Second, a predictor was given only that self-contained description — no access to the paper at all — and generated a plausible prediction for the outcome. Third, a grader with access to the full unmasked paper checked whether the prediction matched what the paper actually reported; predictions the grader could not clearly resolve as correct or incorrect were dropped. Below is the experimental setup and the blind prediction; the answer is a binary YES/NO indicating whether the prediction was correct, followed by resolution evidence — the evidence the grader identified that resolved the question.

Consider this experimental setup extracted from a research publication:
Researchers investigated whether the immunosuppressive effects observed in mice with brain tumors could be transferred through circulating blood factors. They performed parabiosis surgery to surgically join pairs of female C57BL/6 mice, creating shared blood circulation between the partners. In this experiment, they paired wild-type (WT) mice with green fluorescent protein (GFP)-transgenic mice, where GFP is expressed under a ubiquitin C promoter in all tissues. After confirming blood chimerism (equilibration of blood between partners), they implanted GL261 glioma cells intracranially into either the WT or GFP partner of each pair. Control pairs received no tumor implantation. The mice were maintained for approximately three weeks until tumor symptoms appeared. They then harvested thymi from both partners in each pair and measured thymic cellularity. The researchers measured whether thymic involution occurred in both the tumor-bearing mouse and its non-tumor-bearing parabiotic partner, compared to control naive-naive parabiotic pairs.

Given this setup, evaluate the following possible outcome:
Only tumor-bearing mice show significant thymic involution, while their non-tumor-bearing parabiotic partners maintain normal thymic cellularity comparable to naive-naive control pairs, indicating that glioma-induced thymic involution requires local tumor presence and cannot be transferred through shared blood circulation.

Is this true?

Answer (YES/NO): NO